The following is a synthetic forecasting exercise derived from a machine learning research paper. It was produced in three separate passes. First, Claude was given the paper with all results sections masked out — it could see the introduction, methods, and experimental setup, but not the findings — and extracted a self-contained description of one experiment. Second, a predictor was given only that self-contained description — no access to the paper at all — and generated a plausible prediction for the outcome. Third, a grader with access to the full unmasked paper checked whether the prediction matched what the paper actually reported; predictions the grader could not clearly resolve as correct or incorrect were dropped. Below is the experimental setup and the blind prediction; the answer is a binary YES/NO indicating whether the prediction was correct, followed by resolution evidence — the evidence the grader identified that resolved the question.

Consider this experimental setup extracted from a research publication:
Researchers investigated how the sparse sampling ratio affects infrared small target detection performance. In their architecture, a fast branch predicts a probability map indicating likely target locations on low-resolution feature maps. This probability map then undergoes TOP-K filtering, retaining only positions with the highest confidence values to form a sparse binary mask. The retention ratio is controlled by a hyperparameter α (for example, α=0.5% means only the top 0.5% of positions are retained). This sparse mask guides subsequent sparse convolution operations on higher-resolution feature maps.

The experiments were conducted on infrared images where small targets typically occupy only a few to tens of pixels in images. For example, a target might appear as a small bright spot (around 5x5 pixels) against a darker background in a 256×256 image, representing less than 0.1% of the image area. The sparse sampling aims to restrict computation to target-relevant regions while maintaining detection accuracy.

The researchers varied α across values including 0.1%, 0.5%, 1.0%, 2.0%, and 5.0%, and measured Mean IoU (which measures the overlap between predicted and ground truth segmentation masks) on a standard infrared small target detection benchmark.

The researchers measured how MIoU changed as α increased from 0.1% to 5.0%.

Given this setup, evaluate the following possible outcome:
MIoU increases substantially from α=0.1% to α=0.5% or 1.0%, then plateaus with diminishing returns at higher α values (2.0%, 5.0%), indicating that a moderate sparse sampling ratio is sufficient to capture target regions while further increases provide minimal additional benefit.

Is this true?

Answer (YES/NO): NO